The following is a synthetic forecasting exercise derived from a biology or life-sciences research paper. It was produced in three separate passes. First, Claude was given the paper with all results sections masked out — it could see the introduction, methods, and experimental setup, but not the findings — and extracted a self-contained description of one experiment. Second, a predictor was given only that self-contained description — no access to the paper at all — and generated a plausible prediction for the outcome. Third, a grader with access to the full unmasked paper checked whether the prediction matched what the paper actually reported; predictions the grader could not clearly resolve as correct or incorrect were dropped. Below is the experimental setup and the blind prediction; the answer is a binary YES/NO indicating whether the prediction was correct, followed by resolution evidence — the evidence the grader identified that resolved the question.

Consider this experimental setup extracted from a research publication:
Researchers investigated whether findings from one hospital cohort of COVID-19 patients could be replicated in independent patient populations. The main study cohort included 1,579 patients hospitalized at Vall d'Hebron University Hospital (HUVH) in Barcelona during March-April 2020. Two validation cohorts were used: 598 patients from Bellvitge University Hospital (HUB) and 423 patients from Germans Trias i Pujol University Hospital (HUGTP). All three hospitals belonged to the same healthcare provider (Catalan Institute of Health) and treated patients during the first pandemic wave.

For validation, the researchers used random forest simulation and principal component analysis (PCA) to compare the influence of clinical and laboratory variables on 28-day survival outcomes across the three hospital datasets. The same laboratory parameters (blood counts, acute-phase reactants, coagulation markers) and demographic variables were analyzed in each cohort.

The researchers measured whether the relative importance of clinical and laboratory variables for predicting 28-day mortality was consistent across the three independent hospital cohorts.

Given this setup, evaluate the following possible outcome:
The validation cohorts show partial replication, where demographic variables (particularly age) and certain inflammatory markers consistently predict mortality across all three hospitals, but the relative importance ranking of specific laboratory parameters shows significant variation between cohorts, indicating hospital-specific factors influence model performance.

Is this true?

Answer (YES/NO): NO